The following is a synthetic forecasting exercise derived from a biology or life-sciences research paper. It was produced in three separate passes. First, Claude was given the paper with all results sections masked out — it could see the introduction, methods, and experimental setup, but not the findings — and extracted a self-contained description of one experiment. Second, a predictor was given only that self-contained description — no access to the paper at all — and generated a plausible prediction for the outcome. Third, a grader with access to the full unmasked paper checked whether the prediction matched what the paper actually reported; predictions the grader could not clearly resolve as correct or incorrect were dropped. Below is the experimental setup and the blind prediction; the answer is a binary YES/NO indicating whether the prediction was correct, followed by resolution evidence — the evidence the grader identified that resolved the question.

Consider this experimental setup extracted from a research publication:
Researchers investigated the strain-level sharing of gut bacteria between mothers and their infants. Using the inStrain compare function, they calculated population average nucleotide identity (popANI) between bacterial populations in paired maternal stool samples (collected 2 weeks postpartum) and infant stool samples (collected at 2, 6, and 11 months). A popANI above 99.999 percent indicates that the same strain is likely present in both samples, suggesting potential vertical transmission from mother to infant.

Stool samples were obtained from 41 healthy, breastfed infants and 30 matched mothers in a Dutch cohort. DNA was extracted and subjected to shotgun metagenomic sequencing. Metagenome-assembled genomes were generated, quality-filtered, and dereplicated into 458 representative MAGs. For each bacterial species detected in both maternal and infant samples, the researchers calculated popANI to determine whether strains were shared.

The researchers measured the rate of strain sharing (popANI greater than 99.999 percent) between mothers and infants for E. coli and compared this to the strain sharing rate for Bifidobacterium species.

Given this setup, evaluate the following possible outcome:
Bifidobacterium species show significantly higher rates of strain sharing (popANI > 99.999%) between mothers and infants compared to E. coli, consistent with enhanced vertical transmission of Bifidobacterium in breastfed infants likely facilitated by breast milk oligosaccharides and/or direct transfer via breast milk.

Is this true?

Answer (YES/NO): YES